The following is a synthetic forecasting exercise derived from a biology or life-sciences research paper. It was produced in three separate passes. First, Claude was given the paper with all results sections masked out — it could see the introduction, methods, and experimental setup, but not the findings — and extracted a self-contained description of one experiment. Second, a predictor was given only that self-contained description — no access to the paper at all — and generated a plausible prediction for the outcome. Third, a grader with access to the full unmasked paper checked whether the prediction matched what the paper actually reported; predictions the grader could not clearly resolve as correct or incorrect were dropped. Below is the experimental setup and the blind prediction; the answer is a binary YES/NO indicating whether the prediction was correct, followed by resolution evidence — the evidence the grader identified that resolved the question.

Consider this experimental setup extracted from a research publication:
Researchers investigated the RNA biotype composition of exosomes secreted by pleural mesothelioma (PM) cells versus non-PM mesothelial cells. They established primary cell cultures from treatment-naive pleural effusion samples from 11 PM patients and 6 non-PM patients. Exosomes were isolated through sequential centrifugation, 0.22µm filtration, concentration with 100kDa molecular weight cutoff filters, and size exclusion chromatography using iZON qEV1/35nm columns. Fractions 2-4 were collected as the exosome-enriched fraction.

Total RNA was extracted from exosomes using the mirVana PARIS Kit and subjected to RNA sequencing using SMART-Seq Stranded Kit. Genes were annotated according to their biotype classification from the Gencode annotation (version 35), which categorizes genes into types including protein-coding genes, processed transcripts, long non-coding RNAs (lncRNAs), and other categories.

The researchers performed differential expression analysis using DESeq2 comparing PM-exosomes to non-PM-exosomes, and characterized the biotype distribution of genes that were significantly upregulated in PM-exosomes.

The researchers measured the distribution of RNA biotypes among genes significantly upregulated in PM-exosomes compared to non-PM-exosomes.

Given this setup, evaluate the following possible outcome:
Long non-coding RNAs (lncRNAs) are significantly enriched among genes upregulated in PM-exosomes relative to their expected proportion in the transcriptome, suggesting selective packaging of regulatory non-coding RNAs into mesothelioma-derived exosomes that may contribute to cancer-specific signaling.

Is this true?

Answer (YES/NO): NO